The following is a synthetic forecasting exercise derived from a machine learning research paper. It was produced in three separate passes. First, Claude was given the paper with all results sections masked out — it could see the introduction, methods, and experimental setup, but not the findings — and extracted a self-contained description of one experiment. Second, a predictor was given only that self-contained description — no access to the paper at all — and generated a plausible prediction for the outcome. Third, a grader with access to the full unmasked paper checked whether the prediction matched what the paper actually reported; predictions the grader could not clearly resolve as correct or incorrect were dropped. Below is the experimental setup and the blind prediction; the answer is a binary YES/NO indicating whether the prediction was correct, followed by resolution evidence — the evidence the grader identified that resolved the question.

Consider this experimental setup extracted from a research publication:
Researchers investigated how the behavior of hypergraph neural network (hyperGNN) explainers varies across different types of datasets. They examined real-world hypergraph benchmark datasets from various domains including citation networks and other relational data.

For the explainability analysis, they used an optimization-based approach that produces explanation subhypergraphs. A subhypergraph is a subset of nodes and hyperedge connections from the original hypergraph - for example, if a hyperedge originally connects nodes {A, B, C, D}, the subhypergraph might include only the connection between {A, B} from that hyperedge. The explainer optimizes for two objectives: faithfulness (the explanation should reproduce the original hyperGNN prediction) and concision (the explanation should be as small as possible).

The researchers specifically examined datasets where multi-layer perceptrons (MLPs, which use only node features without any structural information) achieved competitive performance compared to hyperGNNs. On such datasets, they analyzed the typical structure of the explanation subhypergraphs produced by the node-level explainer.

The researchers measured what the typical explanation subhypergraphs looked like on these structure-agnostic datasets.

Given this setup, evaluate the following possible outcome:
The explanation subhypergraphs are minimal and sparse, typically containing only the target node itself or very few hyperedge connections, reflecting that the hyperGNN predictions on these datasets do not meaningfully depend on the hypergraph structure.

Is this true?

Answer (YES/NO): YES